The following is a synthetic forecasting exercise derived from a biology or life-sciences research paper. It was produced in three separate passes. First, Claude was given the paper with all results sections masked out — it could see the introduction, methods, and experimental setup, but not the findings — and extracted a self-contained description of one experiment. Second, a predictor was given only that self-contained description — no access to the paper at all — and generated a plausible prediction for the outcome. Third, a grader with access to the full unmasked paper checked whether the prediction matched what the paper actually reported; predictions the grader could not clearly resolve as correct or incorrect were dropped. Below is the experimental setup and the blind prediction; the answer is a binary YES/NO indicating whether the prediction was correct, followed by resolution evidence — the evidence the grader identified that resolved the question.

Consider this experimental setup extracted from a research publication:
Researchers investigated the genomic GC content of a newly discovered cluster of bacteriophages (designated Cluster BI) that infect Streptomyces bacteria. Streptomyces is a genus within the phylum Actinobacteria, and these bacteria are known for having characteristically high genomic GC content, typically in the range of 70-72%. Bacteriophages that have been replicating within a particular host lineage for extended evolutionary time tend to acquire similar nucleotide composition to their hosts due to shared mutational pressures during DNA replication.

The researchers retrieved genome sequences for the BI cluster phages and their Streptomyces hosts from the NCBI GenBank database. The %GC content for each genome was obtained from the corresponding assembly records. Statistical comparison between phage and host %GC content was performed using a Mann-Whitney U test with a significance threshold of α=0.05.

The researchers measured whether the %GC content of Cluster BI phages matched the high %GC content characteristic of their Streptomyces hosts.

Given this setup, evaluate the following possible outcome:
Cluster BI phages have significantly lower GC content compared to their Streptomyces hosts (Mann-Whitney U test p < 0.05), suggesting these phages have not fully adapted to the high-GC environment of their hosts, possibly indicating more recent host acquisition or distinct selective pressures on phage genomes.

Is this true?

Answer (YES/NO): YES